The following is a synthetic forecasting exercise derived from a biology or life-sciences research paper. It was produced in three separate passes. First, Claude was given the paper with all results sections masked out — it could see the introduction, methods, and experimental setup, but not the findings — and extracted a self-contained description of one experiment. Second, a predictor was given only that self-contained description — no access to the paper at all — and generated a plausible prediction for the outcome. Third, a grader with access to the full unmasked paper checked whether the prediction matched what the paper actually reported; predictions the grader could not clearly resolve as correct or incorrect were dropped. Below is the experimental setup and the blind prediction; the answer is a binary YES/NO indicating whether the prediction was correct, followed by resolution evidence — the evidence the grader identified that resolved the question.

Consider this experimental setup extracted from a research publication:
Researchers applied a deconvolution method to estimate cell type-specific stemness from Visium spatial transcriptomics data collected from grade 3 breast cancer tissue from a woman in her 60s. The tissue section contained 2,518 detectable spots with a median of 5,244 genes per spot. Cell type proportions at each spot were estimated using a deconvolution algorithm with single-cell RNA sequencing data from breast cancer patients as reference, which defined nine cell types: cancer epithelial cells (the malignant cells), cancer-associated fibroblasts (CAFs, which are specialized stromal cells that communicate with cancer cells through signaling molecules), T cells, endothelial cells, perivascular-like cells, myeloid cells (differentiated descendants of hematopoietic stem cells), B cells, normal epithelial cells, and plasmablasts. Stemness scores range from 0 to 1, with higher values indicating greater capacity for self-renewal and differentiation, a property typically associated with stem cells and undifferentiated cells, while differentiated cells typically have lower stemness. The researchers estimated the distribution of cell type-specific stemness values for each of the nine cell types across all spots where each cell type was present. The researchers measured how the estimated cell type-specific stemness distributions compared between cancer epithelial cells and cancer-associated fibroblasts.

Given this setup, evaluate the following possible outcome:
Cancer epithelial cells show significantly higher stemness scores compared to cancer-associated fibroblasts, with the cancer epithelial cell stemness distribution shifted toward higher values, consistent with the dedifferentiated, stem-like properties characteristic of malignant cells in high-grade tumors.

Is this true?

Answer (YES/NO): YES